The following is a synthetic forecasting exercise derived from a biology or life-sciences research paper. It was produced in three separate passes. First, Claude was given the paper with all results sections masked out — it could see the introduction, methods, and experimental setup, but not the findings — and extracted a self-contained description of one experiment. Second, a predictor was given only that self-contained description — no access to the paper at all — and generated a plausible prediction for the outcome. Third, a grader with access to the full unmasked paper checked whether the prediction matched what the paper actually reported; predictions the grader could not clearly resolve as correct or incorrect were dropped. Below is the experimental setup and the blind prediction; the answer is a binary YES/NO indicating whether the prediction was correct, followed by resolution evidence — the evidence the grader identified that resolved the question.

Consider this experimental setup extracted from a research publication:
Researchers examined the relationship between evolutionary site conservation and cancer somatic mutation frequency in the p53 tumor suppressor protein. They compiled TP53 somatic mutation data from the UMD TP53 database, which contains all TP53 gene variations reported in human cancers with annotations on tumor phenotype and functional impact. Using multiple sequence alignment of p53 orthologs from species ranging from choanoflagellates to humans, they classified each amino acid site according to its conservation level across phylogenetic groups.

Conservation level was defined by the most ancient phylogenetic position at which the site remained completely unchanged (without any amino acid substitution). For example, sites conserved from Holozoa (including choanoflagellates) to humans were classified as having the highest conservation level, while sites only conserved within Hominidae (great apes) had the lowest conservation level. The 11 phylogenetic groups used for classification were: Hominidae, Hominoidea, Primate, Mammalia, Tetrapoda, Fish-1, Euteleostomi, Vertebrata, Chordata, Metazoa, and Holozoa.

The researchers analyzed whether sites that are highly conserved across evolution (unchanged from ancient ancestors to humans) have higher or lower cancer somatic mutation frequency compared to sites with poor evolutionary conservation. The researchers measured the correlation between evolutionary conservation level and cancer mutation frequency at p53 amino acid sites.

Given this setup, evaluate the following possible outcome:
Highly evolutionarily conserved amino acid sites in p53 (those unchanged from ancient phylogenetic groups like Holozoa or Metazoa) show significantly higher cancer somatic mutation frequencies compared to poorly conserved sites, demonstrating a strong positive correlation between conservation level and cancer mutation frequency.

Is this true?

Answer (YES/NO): YES